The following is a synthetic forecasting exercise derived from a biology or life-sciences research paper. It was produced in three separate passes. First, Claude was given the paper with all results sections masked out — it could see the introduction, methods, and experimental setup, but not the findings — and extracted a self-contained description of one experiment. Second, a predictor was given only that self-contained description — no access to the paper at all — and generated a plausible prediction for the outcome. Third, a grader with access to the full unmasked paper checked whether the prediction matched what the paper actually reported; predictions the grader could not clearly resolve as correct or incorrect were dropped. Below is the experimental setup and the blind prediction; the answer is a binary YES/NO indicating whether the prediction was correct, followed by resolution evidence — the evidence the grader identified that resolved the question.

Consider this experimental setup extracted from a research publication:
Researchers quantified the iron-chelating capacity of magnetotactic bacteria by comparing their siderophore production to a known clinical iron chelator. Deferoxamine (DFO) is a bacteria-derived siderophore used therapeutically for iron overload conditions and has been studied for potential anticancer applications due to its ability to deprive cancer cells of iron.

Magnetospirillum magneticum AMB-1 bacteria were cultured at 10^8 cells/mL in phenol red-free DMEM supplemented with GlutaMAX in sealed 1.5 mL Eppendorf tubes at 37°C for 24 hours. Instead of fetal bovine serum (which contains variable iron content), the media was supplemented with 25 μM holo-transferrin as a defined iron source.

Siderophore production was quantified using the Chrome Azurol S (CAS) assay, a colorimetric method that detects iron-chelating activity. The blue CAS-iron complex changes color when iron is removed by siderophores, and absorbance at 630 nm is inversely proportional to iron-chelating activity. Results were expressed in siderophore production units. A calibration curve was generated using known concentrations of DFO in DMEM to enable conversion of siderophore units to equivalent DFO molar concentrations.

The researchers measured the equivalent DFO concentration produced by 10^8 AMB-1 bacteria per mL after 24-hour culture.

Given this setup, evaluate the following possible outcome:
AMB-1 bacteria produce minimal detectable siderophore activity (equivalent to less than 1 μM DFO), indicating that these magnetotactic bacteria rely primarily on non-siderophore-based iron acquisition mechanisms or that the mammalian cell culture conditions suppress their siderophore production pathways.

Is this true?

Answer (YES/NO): NO